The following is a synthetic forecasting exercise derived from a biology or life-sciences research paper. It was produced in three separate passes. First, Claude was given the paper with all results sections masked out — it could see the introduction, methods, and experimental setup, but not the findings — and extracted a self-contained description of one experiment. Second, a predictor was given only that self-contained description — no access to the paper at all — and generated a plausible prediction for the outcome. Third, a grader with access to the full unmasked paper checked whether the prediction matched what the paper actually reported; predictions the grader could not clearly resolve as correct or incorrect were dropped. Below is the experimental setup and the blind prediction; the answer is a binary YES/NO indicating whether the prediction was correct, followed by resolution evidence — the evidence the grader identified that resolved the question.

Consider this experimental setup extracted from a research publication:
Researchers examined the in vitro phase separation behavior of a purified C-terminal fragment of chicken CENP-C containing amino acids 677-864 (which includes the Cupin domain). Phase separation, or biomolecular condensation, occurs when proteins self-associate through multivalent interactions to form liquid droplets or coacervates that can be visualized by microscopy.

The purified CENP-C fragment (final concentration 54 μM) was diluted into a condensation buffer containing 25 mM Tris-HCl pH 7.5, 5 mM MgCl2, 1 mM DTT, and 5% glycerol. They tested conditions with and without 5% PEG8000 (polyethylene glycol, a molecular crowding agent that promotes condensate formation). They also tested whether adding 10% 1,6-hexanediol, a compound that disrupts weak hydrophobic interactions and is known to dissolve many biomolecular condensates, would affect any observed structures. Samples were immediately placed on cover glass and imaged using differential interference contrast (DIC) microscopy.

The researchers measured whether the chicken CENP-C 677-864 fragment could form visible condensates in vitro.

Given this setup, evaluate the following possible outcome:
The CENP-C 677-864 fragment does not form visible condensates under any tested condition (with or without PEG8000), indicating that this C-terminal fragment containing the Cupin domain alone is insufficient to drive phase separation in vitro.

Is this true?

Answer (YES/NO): NO